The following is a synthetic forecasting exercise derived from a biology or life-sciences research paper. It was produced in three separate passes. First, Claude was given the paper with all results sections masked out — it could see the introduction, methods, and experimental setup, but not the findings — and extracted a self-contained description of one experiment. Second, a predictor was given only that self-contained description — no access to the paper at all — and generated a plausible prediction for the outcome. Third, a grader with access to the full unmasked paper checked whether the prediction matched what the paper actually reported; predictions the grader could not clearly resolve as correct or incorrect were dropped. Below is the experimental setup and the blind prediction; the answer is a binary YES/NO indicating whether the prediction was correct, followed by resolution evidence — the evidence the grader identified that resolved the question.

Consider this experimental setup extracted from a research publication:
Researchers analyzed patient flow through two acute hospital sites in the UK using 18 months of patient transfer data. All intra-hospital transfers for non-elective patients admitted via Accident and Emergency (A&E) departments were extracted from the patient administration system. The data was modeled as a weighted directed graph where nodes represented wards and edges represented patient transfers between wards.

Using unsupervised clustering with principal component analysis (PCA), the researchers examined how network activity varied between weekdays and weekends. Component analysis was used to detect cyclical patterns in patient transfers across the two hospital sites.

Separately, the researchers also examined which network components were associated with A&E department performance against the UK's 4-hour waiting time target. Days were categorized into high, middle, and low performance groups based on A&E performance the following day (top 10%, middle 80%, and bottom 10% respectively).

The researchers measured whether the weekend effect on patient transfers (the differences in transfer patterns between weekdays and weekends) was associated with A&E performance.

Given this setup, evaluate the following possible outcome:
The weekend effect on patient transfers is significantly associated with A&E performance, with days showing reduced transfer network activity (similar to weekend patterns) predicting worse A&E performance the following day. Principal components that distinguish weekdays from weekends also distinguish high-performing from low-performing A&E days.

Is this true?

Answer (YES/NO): NO